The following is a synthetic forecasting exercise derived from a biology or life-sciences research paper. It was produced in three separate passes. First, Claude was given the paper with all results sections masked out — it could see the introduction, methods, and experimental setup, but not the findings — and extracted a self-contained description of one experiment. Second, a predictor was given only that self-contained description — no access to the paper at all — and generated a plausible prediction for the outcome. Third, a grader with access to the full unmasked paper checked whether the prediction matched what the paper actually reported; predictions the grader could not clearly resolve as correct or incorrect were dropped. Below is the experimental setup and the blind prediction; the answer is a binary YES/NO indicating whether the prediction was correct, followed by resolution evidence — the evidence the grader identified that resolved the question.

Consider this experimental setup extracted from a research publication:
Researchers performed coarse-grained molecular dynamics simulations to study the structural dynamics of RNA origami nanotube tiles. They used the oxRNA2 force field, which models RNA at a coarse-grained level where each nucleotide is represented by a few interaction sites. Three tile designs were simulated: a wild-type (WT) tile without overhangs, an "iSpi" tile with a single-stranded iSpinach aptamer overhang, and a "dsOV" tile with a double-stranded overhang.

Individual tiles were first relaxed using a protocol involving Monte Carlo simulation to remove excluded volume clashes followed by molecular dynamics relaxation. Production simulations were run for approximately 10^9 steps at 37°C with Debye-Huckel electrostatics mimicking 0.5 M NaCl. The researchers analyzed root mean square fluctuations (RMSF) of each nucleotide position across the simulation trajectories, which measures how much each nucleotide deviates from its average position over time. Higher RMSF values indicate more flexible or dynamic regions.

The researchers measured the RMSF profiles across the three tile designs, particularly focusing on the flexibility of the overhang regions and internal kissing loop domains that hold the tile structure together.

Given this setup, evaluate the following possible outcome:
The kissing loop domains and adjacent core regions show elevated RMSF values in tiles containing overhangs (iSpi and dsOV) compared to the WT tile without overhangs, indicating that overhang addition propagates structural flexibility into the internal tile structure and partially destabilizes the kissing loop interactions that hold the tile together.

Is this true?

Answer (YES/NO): NO